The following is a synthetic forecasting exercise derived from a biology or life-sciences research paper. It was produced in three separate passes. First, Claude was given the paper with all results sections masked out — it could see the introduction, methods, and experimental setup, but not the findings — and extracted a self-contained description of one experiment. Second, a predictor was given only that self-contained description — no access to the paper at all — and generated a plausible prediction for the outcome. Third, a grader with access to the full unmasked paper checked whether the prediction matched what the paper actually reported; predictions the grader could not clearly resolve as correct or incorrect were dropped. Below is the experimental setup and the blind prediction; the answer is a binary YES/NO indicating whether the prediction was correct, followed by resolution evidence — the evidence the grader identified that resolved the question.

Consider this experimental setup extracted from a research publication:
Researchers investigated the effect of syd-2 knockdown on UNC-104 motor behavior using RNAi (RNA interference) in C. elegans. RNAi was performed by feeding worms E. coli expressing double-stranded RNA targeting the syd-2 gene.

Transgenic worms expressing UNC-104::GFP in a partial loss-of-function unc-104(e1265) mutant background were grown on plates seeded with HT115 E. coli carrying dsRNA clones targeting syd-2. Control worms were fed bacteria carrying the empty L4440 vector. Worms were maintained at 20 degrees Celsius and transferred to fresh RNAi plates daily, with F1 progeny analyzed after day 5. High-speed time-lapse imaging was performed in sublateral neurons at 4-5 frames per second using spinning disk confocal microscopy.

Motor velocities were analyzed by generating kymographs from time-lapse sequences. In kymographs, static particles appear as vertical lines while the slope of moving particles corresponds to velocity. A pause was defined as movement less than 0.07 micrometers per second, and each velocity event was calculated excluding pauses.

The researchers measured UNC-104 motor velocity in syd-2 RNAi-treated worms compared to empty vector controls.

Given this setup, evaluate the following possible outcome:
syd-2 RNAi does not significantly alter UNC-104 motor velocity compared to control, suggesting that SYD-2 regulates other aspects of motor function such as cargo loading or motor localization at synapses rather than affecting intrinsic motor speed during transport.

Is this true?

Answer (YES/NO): NO